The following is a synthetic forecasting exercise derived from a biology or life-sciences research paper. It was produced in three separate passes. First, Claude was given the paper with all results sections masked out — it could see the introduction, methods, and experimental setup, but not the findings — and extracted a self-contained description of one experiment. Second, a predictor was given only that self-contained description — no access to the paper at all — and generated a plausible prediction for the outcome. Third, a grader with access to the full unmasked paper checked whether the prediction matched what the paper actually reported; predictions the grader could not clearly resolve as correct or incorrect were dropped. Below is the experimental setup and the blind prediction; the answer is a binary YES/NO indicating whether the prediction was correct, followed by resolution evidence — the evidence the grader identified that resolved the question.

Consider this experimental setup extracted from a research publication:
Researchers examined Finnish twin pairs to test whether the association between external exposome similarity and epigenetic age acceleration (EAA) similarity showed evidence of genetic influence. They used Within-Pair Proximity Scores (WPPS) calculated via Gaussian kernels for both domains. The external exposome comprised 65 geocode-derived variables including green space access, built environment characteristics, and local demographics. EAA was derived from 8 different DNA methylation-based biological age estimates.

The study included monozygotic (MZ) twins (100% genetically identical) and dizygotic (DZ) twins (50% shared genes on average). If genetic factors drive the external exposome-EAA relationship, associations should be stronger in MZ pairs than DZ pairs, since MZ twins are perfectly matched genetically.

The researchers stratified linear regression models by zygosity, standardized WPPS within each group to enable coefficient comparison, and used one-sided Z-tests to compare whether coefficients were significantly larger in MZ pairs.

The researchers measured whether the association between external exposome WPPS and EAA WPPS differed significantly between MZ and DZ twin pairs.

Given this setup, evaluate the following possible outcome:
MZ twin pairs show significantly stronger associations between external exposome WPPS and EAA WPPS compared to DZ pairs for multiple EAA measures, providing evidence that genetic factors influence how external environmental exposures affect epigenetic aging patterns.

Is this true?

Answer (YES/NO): NO